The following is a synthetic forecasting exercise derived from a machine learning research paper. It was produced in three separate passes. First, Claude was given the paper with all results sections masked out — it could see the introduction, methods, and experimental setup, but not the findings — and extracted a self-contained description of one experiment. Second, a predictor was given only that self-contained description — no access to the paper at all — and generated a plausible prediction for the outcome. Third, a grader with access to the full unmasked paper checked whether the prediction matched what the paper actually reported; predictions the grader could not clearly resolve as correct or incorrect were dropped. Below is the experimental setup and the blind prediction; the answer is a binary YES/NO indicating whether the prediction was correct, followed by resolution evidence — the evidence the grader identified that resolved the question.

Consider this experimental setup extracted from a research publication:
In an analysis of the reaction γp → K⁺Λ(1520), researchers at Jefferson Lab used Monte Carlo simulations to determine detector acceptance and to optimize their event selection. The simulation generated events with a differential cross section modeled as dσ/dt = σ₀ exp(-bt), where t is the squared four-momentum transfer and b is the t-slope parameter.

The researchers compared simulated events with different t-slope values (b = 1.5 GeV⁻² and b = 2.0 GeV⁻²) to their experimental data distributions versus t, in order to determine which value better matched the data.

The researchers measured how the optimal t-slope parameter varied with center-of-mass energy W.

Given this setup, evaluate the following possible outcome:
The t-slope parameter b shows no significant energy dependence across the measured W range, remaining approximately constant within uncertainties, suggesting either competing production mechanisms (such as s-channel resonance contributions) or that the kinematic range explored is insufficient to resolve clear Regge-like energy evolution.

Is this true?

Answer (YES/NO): NO